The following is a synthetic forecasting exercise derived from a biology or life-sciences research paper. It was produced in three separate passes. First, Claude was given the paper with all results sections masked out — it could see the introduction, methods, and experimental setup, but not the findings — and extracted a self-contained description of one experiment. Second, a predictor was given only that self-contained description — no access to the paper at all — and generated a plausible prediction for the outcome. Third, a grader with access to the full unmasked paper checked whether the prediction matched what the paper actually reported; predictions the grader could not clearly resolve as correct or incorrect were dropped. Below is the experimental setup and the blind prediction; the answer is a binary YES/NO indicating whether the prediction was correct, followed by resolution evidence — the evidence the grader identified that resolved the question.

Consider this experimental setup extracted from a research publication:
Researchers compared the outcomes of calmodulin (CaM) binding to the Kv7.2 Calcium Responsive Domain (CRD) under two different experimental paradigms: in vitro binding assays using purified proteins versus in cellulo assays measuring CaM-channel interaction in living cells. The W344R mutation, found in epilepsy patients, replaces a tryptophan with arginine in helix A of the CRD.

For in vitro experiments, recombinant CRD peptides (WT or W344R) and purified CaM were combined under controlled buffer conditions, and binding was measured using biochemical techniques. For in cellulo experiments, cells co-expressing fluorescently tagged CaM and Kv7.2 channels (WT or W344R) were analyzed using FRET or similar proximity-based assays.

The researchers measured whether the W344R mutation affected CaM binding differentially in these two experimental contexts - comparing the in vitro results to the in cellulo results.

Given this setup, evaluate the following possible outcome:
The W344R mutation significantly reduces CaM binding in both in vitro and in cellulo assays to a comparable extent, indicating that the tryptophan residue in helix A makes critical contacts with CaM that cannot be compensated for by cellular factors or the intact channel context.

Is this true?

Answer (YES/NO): NO